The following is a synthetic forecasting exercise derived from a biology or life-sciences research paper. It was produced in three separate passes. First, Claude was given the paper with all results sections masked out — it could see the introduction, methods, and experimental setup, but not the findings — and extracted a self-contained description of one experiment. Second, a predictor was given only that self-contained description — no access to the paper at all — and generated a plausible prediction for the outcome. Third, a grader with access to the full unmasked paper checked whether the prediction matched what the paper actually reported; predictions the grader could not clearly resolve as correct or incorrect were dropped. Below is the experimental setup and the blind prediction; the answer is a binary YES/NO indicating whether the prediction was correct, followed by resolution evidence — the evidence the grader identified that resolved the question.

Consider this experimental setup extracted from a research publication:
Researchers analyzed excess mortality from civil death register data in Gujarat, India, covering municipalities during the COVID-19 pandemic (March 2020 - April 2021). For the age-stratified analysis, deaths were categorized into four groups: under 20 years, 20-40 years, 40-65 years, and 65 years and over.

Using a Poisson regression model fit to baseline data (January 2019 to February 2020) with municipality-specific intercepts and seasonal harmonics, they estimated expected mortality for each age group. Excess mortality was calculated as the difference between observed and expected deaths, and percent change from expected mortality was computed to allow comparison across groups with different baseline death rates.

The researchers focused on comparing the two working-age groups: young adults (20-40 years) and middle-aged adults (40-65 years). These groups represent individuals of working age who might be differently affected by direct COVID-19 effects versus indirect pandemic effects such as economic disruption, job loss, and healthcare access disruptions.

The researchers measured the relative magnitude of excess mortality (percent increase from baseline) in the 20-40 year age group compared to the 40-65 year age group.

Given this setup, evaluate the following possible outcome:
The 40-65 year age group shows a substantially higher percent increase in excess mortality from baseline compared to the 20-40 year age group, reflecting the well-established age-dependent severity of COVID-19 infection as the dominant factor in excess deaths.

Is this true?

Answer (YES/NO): YES